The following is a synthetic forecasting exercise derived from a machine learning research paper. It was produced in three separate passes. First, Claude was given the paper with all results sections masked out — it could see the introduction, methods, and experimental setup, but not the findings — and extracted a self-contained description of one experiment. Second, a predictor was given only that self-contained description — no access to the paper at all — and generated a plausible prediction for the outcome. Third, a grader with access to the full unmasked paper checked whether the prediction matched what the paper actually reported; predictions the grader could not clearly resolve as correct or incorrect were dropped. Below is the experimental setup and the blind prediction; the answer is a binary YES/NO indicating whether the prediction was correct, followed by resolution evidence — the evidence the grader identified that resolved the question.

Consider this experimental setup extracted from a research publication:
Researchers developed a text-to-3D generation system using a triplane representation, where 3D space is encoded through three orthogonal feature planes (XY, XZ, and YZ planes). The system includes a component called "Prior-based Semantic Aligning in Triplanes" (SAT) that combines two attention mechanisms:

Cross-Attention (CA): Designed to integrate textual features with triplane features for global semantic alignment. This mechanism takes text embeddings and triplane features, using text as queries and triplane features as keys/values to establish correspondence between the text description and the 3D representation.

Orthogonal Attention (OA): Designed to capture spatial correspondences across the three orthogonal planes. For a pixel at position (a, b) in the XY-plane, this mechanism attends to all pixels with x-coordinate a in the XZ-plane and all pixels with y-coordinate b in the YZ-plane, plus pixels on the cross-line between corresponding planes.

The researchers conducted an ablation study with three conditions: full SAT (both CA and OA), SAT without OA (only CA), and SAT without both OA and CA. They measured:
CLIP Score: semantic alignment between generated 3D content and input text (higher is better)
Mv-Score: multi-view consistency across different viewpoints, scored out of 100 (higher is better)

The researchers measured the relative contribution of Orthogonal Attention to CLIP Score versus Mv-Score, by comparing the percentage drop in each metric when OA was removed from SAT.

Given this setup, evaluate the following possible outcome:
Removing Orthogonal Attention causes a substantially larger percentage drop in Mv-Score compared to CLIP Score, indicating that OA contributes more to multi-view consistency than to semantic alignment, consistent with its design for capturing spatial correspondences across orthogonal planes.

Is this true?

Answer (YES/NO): NO